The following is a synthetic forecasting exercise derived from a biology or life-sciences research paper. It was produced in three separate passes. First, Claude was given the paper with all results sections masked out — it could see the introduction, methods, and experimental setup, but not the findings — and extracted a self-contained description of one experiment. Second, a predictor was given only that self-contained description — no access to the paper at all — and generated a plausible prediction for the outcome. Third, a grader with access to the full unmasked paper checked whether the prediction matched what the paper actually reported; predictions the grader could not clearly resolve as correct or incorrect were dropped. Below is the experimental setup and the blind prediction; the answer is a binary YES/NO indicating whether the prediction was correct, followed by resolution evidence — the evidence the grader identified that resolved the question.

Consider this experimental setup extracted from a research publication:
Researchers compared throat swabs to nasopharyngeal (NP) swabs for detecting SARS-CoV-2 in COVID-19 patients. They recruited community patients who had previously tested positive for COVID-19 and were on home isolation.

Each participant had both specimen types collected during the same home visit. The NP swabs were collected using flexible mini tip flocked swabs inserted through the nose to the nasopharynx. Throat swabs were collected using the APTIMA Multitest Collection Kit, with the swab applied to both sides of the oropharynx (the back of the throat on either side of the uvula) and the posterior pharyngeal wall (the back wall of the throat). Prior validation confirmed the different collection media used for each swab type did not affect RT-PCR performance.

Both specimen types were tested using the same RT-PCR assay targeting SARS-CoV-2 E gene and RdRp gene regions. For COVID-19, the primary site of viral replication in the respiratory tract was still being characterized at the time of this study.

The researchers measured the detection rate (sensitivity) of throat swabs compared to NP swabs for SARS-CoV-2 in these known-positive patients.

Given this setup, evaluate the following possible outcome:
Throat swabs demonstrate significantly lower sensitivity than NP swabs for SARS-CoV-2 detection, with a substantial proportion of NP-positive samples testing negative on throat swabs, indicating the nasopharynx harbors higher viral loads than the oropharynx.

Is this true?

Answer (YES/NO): NO